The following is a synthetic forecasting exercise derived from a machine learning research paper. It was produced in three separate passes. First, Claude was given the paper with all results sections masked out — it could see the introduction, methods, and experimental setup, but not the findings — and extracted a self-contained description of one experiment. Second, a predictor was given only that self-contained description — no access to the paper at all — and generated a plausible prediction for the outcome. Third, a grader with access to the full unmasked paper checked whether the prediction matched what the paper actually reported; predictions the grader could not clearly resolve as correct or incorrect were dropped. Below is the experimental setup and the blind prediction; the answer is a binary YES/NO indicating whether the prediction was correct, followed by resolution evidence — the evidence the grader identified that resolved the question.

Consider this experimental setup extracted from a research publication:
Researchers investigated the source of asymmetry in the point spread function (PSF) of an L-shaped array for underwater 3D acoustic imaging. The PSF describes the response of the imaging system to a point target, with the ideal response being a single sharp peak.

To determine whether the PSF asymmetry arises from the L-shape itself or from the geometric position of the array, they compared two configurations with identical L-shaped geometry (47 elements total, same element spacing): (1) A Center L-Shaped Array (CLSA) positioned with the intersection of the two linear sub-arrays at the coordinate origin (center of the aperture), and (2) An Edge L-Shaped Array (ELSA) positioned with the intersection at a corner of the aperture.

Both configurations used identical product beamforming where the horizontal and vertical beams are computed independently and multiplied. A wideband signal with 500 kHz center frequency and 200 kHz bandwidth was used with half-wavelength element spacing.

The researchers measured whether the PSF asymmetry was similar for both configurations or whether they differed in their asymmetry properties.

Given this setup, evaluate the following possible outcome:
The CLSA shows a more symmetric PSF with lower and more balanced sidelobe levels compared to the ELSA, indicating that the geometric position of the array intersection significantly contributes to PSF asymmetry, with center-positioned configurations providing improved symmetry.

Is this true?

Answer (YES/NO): NO